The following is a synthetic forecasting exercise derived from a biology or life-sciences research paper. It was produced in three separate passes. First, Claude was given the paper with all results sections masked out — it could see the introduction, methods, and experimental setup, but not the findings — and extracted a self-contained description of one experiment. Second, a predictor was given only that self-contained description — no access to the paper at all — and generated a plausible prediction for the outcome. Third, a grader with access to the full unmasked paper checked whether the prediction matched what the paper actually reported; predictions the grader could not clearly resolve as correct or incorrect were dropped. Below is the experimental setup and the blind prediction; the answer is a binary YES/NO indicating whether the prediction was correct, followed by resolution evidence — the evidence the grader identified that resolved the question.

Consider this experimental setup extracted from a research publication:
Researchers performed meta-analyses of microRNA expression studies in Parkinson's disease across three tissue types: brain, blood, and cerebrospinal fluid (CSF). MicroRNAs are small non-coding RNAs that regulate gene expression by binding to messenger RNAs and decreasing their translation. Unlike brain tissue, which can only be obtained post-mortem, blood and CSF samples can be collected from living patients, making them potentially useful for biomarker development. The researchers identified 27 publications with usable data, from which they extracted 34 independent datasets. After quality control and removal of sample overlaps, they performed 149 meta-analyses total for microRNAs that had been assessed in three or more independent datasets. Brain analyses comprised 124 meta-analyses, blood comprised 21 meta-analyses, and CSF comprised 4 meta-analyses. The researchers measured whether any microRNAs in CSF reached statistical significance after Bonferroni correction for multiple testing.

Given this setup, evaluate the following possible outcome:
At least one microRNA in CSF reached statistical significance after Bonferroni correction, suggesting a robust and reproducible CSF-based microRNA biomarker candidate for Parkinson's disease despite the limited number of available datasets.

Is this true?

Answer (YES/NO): NO